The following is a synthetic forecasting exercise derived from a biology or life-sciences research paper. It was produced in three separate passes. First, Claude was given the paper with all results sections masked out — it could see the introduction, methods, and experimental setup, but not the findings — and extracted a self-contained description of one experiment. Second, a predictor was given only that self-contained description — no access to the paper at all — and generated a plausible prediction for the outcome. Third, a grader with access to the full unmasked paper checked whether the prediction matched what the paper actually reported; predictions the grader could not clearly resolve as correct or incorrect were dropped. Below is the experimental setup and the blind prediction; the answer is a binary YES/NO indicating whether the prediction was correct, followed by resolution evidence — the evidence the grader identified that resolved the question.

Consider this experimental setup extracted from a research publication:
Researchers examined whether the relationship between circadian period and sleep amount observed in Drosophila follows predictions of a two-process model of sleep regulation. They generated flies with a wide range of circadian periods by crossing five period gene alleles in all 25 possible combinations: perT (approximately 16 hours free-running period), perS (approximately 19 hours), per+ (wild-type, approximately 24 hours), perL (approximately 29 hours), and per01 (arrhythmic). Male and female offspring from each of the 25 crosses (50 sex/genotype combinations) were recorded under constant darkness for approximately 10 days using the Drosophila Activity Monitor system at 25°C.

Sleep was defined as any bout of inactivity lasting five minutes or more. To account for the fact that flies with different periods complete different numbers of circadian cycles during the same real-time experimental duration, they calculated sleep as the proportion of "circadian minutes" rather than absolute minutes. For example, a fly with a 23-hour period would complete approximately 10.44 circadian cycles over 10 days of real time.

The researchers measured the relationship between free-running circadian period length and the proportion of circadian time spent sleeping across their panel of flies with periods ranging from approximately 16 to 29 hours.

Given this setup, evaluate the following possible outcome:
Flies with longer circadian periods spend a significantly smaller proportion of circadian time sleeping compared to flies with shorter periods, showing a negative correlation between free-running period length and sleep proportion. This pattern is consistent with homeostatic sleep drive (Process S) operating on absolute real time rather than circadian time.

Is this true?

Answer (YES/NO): NO